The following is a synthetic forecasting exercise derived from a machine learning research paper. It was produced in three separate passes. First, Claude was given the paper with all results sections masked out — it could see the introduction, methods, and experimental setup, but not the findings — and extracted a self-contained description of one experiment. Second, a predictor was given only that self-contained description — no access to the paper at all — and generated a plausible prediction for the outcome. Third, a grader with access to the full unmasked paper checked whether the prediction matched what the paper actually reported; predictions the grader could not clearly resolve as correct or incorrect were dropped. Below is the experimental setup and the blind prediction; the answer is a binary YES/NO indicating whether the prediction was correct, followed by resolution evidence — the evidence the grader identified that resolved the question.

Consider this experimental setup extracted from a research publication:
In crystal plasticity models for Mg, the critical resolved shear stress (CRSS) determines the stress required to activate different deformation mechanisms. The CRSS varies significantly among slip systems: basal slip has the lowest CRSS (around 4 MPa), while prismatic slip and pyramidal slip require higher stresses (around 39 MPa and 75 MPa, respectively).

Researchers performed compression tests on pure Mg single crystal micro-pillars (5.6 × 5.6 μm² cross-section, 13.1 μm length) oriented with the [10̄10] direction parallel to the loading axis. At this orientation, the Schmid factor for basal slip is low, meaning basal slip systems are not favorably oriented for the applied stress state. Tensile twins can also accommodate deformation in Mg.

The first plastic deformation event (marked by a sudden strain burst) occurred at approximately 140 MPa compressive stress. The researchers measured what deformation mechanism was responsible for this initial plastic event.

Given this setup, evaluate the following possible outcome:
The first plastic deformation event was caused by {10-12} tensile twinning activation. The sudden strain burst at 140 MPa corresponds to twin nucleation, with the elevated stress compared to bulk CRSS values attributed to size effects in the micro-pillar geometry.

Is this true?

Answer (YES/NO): YES